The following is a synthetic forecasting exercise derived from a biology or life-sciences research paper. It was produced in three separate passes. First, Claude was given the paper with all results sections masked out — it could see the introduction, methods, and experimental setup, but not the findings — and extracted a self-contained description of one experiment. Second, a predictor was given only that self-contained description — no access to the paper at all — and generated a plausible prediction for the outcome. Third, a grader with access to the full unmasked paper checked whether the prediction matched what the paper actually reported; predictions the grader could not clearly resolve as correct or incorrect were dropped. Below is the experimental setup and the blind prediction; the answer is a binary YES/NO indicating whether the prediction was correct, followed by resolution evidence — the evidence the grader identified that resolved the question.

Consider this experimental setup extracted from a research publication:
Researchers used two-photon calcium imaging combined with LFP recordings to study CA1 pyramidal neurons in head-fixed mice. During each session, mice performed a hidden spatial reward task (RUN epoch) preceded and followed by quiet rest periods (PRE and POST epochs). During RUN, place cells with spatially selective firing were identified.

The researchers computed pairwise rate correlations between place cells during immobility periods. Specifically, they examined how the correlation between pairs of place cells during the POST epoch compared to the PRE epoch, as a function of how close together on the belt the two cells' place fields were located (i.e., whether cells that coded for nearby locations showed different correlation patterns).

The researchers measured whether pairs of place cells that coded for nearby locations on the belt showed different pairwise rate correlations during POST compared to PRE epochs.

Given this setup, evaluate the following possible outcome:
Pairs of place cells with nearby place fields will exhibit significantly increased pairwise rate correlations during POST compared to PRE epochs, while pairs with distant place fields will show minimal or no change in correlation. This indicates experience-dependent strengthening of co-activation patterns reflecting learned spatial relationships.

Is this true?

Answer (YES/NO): YES